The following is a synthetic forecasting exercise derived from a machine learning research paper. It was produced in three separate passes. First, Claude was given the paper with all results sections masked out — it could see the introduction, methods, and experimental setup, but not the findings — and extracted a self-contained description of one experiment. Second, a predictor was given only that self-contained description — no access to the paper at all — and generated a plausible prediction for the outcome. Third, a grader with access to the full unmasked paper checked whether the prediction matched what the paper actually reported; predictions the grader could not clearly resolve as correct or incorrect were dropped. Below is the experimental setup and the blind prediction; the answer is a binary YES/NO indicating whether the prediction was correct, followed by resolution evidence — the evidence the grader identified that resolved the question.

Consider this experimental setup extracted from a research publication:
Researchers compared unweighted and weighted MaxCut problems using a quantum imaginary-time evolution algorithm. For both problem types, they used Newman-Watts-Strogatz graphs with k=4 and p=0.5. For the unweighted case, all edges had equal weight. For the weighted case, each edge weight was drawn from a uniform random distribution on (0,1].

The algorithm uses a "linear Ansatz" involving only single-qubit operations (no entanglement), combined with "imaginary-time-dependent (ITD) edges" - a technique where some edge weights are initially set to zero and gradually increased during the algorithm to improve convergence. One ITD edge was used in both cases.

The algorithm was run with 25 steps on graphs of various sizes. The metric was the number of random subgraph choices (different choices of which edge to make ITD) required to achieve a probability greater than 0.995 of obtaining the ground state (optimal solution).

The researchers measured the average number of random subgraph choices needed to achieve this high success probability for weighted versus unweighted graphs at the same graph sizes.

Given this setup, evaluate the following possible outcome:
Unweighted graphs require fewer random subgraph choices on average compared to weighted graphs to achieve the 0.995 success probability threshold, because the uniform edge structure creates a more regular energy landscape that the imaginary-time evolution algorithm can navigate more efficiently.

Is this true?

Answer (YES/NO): YES